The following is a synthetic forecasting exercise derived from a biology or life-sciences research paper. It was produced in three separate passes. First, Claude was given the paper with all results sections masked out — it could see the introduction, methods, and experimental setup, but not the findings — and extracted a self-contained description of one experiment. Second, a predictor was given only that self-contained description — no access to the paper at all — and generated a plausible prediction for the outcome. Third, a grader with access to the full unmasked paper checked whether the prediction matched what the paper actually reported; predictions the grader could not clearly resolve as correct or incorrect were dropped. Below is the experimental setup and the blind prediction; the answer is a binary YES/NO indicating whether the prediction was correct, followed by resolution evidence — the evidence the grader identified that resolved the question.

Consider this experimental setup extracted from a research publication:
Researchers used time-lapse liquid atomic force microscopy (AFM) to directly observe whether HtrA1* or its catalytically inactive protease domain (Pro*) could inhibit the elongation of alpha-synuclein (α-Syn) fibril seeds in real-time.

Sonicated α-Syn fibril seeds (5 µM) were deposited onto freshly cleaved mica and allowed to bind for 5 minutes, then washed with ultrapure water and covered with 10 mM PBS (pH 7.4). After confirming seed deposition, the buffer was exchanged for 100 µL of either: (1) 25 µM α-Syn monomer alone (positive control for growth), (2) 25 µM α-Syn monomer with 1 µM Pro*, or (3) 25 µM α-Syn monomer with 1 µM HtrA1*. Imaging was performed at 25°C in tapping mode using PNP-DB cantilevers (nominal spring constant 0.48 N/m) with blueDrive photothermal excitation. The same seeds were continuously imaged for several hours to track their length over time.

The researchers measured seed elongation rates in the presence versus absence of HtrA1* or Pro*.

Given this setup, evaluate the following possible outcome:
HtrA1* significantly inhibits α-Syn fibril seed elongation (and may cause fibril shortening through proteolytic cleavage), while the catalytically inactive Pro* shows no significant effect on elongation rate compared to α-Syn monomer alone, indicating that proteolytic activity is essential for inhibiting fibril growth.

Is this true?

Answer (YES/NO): NO